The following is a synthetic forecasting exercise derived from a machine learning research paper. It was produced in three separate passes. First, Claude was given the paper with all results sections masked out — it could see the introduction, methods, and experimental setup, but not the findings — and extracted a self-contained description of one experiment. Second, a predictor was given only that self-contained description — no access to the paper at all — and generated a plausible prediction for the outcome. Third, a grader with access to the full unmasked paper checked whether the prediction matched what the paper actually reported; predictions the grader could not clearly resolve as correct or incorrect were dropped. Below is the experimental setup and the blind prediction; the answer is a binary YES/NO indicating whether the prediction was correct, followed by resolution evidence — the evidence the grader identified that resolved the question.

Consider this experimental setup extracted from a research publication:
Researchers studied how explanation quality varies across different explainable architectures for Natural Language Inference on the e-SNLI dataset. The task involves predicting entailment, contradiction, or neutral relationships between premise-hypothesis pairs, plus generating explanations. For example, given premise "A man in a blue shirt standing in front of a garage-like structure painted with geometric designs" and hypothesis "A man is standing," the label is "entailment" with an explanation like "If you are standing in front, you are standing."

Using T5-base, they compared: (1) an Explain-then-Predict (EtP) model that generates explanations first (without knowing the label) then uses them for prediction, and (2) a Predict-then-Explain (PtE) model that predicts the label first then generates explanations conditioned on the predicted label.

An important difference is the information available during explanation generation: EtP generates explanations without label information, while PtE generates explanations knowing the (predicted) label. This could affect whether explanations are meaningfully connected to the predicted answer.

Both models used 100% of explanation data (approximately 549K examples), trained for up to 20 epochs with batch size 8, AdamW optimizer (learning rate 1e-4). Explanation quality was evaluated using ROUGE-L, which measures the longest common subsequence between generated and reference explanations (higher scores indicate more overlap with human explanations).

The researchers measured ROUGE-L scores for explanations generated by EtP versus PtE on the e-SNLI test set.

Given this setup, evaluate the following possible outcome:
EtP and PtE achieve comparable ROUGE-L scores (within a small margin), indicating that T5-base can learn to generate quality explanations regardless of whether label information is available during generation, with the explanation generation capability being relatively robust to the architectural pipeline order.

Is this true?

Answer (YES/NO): YES